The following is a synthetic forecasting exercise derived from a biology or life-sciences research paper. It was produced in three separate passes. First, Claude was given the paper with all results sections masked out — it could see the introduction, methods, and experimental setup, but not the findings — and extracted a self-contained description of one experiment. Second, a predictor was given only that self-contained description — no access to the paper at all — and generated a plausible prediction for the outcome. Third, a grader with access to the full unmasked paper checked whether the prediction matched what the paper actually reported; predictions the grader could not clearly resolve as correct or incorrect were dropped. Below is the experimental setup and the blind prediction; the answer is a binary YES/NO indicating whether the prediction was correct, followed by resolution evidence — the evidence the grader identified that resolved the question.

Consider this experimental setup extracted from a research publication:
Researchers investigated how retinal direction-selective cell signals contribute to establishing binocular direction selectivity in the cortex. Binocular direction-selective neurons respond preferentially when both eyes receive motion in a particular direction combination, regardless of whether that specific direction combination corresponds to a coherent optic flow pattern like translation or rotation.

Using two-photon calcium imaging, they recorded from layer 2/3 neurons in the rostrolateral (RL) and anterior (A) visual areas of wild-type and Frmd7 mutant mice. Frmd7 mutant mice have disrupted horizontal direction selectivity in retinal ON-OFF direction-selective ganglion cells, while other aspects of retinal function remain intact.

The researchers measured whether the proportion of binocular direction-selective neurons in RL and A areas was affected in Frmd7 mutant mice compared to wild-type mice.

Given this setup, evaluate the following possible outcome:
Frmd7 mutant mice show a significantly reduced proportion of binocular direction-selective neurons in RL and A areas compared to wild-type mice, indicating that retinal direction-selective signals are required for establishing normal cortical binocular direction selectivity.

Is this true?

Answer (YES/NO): YES